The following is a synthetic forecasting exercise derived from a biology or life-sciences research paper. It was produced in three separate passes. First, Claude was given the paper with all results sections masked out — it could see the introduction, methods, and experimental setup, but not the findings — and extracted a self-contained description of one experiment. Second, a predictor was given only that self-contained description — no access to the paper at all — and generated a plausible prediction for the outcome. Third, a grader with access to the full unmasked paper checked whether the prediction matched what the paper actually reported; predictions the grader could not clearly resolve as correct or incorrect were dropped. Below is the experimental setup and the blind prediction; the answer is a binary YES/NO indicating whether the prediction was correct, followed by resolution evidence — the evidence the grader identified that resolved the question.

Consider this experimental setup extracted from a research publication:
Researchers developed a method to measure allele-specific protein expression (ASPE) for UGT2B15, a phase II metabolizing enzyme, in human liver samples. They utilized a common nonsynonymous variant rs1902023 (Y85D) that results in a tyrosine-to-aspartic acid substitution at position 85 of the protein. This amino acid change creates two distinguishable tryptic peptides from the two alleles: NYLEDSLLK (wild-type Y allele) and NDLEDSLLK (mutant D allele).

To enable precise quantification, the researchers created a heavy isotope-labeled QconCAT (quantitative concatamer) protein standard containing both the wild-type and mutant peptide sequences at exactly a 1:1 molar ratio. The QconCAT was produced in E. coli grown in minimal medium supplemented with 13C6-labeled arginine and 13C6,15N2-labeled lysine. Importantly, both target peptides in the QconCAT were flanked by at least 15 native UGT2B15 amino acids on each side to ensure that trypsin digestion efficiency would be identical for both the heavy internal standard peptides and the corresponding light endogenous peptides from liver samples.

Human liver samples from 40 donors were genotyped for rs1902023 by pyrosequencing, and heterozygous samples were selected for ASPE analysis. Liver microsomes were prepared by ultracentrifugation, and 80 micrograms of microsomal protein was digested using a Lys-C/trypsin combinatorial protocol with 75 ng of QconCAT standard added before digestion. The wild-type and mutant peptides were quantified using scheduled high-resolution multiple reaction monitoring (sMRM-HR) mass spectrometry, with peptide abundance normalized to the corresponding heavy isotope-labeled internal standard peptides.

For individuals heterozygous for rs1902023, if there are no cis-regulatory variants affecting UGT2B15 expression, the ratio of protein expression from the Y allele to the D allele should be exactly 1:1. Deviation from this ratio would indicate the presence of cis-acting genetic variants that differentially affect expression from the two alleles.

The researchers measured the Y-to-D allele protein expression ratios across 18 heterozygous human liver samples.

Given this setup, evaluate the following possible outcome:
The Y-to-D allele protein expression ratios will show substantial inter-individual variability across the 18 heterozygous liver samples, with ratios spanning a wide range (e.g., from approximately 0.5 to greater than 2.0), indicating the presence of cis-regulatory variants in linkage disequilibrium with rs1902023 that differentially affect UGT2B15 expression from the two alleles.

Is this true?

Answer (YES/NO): NO